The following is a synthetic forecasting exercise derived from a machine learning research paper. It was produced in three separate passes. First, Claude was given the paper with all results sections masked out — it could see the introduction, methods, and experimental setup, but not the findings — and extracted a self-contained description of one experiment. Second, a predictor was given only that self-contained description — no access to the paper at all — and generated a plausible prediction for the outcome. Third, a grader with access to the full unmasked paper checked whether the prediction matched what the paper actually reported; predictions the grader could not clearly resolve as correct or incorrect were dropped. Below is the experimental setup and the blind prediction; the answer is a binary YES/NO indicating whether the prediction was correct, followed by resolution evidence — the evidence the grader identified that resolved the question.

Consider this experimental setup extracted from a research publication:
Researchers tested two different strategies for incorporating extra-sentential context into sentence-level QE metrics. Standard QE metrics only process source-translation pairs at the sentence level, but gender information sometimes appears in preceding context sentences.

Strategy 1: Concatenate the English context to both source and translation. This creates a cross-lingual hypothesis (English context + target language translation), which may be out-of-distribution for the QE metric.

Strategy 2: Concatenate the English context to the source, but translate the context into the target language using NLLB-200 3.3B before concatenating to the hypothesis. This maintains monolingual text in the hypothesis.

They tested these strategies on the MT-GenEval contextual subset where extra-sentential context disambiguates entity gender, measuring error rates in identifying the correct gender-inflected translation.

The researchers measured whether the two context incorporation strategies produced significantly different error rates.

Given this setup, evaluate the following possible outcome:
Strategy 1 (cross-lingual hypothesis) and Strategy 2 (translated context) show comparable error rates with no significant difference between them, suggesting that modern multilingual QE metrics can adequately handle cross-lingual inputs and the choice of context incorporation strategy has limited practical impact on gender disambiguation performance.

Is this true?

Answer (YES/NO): NO